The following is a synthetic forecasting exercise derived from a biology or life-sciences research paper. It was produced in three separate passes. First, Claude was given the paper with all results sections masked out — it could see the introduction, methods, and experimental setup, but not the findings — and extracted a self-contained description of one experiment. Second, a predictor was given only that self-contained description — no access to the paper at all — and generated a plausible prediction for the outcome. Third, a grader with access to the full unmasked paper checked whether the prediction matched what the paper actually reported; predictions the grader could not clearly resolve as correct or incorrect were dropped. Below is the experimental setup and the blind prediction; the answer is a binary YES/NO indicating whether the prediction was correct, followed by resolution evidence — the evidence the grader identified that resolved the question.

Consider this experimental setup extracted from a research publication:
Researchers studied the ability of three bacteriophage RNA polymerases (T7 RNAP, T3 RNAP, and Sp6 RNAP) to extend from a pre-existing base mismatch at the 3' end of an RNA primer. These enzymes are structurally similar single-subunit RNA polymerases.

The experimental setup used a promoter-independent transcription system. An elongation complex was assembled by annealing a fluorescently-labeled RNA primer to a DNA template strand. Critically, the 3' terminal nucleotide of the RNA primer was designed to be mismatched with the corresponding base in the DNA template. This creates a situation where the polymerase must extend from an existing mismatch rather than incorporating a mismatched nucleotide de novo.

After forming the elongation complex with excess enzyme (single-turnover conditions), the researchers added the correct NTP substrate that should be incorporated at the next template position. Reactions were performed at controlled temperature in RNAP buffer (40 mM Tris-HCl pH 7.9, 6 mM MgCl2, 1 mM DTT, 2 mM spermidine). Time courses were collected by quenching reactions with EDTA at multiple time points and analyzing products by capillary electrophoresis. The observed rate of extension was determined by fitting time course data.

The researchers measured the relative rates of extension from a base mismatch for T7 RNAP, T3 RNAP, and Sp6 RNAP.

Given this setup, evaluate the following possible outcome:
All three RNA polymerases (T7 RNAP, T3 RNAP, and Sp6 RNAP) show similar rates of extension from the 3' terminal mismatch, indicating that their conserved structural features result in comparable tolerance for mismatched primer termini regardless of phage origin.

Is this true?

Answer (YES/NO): NO